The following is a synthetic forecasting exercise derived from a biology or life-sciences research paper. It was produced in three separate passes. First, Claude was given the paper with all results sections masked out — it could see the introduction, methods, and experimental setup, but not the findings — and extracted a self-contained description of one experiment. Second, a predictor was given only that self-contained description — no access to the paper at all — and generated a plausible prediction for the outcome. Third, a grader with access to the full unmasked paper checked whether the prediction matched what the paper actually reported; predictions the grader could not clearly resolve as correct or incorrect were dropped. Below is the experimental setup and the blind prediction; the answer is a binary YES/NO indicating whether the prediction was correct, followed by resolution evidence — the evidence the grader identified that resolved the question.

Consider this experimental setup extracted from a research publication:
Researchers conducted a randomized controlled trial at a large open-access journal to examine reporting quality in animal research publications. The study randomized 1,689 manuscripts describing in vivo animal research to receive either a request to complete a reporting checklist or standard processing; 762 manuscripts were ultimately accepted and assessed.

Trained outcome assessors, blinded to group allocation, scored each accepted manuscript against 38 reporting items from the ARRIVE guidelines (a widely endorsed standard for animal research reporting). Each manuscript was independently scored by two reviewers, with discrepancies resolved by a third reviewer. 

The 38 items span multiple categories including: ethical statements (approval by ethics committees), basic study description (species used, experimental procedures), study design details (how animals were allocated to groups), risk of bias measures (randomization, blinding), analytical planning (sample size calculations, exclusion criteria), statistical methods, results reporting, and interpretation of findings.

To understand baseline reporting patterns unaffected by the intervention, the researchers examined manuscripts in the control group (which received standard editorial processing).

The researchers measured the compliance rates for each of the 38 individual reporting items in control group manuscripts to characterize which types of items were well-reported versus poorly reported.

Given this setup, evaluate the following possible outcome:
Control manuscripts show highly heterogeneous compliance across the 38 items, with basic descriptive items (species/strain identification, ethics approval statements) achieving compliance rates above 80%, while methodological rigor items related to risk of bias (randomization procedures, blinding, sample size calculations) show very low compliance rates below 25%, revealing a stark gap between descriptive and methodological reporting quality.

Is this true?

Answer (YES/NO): NO